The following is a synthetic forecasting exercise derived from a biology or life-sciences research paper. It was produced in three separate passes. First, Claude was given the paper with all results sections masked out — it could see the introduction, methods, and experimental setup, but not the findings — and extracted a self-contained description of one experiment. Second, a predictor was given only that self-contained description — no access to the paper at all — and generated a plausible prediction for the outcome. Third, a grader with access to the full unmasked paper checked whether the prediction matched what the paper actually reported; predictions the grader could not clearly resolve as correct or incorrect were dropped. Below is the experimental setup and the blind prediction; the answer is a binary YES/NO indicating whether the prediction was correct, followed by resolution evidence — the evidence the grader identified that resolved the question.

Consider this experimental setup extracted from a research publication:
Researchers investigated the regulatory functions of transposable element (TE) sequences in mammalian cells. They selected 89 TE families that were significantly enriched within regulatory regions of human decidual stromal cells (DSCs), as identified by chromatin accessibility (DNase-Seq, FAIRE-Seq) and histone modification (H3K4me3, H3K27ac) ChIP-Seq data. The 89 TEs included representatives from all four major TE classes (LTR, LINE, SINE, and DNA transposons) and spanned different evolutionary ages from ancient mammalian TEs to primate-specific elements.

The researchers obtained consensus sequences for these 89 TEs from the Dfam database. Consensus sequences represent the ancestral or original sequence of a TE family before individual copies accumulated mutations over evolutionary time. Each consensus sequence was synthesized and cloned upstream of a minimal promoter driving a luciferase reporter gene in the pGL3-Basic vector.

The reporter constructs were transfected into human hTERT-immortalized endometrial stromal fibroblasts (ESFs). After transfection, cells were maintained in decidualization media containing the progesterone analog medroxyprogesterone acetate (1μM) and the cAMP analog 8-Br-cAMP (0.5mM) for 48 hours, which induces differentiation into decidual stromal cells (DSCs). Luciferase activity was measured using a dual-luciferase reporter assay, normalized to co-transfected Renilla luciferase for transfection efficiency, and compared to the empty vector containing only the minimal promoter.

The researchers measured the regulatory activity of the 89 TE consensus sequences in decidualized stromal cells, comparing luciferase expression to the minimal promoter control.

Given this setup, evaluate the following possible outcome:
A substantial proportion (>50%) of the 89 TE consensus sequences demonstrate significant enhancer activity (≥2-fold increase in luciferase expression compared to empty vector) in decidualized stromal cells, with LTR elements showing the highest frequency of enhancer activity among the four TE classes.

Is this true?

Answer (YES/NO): NO